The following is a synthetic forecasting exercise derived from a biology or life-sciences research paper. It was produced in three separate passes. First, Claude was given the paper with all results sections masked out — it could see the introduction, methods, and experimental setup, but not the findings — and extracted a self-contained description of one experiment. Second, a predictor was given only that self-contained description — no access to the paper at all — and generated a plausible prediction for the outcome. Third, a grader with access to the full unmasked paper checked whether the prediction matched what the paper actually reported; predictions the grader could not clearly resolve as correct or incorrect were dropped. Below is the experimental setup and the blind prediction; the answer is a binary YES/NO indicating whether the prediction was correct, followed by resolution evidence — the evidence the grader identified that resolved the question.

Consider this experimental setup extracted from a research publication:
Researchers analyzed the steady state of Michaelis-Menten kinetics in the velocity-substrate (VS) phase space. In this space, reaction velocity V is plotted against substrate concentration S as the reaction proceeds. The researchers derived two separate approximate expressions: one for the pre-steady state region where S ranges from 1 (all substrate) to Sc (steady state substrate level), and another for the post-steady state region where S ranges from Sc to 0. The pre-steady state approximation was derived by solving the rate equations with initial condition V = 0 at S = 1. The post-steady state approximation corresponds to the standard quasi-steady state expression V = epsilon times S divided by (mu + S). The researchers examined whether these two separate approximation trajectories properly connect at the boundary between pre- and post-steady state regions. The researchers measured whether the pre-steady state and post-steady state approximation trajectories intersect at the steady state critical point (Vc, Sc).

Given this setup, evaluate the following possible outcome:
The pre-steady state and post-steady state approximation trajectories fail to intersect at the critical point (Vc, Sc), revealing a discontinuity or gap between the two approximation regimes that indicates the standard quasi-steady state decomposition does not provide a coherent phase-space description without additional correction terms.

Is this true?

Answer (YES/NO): NO